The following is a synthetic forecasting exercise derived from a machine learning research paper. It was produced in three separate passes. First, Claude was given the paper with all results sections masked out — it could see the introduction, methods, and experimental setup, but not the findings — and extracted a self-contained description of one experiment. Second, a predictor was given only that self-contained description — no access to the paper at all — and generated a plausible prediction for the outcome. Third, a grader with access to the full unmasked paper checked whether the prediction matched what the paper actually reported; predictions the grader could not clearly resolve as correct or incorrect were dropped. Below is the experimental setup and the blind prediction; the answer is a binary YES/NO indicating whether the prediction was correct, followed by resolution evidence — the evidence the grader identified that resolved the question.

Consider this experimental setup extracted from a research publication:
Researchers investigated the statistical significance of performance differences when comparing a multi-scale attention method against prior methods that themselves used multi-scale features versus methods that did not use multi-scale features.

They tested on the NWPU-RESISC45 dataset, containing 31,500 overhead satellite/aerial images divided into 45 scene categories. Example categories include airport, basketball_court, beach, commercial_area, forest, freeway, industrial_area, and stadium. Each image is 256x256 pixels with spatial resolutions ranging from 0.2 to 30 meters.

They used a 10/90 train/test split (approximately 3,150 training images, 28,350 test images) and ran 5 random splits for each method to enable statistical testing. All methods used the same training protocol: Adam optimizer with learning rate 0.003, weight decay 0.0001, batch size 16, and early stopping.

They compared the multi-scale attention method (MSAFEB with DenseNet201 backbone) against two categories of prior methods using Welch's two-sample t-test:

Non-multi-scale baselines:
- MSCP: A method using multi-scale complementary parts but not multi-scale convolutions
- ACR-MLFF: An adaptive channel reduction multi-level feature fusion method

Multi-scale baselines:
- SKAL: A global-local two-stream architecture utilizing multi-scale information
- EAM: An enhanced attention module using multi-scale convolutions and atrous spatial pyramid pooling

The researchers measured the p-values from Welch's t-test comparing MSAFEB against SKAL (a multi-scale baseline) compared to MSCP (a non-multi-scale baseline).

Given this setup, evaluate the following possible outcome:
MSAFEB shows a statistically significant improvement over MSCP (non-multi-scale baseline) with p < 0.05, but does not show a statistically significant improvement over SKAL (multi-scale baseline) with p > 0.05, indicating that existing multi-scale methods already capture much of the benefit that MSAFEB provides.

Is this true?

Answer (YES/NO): YES